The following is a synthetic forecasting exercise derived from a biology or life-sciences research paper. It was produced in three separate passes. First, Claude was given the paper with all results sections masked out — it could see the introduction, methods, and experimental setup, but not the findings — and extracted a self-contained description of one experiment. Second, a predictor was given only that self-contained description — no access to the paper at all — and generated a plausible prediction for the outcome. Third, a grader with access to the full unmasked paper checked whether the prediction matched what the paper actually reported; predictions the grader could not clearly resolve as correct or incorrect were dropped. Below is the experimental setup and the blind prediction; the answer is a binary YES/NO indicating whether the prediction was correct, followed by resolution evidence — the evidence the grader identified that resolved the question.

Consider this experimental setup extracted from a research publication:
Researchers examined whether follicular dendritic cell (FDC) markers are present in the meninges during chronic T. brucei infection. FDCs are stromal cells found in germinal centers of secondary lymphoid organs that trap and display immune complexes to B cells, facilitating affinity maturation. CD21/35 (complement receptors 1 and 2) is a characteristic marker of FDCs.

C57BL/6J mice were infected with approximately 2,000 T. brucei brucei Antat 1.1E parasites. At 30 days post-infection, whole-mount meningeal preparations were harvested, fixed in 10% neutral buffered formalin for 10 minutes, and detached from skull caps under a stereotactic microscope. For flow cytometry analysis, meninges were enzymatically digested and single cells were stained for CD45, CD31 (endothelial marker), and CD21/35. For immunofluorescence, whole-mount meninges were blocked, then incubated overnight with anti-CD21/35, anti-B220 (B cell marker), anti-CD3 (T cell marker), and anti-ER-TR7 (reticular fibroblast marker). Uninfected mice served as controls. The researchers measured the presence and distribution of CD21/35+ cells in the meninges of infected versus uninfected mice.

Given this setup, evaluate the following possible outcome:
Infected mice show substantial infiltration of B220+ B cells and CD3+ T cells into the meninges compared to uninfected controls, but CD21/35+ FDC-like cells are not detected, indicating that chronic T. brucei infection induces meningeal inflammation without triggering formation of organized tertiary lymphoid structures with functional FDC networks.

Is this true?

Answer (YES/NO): NO